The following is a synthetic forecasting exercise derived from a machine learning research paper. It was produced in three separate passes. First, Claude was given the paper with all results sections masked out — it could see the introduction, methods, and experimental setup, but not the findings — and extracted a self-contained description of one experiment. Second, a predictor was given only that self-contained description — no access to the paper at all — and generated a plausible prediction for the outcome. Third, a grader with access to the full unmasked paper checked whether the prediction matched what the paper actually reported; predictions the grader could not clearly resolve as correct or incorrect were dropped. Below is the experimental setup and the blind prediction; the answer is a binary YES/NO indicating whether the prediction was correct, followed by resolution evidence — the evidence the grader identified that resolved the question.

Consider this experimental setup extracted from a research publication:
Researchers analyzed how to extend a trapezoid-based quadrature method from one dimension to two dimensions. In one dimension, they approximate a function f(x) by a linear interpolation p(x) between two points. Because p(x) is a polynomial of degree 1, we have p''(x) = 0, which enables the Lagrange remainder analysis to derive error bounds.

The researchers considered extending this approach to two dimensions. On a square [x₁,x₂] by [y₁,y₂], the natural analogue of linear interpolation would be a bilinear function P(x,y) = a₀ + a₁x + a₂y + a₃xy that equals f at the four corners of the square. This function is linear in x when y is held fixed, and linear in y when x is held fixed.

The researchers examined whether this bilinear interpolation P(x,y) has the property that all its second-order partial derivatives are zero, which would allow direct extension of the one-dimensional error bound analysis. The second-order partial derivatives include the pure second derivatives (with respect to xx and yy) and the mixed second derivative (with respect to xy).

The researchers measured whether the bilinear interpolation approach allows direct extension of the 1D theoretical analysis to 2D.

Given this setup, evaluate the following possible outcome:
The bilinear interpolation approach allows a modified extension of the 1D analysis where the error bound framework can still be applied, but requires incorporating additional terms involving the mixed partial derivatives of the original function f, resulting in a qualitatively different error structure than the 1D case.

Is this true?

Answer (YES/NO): NO